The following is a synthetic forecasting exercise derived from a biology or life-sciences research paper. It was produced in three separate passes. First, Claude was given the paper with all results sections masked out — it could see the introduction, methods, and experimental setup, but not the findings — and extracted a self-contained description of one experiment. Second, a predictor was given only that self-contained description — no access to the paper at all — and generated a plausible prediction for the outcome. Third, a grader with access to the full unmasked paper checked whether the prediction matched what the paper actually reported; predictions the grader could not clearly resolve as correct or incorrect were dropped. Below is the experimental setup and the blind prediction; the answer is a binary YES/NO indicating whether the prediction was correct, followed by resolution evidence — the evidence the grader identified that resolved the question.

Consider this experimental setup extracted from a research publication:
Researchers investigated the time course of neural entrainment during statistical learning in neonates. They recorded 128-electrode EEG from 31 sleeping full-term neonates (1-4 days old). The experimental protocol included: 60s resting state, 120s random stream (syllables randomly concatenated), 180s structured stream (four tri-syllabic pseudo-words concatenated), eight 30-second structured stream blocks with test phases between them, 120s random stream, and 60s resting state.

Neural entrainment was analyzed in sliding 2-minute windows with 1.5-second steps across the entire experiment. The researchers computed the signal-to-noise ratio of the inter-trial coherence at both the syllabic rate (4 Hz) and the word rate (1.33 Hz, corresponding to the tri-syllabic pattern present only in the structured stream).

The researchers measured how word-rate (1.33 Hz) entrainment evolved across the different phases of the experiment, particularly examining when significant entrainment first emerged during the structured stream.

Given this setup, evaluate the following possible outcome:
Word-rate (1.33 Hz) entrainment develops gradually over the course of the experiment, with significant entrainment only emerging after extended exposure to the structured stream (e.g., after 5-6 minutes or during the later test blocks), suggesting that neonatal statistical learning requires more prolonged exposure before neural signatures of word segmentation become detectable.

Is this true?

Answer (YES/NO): NO